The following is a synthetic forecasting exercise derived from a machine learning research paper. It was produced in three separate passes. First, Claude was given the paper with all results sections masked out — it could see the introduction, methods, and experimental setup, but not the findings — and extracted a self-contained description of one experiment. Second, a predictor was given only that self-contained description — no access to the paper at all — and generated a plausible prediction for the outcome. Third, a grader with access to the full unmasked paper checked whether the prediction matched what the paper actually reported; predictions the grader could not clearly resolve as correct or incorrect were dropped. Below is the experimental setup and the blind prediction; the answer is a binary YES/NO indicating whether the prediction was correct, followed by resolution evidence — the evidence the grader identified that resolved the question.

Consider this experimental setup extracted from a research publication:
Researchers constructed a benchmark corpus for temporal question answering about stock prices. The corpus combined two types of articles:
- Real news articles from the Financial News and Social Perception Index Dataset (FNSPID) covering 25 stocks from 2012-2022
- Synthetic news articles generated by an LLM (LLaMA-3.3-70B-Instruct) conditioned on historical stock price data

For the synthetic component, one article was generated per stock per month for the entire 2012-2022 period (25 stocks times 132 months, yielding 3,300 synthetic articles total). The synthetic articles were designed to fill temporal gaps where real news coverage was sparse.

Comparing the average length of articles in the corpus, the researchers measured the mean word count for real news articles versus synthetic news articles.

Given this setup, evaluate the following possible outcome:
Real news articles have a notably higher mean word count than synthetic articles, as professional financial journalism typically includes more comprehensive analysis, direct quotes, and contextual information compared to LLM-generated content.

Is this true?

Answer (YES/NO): YES